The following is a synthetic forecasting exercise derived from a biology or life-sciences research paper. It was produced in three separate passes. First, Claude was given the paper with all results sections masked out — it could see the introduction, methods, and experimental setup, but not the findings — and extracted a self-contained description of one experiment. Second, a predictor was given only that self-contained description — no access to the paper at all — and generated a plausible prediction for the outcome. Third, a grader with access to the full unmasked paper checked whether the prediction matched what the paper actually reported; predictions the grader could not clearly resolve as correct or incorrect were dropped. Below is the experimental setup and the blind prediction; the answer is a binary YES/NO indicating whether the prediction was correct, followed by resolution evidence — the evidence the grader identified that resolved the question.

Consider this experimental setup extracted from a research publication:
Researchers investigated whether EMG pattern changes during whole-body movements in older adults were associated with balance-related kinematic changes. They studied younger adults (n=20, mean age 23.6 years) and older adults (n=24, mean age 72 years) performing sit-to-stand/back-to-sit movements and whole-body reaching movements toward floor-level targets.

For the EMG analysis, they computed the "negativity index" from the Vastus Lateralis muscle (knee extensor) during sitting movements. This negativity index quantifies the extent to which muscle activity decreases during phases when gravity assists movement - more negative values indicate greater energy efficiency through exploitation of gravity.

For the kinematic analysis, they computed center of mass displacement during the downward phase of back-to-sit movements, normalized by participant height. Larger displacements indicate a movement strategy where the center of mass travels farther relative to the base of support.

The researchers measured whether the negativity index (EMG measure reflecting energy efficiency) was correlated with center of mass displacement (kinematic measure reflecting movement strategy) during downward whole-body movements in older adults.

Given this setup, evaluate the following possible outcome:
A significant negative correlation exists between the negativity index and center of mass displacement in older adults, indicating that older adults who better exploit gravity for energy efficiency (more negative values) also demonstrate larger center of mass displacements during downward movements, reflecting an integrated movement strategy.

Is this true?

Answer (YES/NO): NO